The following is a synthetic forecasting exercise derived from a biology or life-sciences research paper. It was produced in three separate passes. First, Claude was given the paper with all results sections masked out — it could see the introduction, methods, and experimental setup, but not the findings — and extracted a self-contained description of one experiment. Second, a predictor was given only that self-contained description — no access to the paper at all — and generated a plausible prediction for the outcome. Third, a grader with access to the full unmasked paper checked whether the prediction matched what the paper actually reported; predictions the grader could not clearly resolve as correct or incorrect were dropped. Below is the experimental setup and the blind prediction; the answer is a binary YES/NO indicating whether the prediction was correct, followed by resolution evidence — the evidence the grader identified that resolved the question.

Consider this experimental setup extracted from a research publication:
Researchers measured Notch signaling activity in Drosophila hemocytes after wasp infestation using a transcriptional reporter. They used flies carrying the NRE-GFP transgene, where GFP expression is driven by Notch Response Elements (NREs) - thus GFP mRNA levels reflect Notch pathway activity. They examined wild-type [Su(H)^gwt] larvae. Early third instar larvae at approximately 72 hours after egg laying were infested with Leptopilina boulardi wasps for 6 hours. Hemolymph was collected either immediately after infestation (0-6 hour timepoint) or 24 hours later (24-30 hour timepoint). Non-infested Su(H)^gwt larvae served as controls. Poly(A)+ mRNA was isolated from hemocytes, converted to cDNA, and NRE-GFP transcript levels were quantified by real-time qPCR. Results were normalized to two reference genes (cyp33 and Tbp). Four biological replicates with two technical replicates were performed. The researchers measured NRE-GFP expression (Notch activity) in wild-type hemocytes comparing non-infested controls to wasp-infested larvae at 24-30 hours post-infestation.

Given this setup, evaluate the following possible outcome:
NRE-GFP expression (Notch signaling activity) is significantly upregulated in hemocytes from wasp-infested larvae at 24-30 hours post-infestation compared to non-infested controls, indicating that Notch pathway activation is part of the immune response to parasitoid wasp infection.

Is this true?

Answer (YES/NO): NO